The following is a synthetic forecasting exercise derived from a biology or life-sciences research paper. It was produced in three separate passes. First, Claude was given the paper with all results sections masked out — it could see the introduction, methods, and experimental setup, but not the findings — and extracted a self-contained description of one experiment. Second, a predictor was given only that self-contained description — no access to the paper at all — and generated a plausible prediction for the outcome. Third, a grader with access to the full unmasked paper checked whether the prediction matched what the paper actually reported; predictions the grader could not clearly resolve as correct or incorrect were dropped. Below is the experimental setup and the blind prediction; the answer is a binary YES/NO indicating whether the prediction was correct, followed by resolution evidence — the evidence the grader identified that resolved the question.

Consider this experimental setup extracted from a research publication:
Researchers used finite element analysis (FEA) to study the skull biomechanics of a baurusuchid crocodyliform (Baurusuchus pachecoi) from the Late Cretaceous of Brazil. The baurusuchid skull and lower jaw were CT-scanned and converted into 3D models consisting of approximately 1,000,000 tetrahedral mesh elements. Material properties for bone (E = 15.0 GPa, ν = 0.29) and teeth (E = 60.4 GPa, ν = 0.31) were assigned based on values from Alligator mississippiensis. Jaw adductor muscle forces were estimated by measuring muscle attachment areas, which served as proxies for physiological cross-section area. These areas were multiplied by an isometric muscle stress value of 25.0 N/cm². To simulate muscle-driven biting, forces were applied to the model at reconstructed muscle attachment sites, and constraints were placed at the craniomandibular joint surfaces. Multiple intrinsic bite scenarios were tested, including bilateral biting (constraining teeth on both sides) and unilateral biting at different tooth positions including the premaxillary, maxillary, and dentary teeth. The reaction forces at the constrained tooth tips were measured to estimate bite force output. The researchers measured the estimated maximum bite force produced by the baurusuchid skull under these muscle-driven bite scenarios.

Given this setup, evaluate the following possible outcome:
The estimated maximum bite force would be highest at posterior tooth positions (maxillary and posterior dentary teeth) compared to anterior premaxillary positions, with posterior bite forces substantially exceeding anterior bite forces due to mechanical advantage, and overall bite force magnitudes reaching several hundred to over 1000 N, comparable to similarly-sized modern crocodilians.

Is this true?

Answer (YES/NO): NO